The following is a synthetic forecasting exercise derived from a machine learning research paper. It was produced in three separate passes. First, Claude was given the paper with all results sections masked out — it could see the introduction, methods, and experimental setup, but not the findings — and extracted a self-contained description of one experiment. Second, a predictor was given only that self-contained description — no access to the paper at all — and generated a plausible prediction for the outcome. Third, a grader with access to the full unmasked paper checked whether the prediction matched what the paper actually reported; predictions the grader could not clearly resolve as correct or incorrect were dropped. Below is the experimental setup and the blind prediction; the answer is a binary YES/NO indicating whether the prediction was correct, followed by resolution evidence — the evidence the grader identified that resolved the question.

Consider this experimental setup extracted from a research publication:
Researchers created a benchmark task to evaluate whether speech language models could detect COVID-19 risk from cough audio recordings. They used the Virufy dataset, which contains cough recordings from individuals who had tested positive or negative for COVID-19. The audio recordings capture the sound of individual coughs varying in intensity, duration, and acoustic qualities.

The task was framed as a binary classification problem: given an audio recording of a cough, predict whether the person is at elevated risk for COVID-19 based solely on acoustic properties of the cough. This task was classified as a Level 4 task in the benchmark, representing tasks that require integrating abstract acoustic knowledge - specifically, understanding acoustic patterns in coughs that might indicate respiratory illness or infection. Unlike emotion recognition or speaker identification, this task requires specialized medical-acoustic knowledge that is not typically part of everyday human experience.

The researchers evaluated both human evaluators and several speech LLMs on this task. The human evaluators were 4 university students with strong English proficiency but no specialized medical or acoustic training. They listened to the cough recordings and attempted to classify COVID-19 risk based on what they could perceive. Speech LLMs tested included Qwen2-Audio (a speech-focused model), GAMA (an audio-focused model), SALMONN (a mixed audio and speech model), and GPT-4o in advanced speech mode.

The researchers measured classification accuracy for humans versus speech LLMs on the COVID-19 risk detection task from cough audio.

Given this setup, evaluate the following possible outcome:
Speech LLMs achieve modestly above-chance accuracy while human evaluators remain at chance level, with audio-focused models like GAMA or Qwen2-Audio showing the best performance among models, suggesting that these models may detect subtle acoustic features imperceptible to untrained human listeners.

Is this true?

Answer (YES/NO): NO